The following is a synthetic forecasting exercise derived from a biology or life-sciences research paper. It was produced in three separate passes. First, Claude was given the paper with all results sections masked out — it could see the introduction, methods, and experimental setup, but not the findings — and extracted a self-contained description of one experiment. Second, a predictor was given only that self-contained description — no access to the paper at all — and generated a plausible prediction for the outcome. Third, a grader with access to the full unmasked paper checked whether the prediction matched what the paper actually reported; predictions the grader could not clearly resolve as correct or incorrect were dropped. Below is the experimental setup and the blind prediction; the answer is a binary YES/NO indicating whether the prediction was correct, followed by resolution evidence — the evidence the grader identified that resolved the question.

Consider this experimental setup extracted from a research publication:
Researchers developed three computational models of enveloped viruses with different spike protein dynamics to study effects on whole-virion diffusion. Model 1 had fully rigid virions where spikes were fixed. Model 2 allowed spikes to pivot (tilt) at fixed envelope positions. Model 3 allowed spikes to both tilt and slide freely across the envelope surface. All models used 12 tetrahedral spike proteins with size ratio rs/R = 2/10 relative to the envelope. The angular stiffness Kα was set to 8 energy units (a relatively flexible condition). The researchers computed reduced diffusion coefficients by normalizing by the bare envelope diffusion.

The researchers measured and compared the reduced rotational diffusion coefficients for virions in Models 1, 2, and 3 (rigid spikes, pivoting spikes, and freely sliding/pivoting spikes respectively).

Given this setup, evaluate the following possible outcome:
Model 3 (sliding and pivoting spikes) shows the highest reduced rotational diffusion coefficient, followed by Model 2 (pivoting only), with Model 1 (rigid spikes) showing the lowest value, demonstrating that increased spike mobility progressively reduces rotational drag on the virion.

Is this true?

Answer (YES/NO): YES